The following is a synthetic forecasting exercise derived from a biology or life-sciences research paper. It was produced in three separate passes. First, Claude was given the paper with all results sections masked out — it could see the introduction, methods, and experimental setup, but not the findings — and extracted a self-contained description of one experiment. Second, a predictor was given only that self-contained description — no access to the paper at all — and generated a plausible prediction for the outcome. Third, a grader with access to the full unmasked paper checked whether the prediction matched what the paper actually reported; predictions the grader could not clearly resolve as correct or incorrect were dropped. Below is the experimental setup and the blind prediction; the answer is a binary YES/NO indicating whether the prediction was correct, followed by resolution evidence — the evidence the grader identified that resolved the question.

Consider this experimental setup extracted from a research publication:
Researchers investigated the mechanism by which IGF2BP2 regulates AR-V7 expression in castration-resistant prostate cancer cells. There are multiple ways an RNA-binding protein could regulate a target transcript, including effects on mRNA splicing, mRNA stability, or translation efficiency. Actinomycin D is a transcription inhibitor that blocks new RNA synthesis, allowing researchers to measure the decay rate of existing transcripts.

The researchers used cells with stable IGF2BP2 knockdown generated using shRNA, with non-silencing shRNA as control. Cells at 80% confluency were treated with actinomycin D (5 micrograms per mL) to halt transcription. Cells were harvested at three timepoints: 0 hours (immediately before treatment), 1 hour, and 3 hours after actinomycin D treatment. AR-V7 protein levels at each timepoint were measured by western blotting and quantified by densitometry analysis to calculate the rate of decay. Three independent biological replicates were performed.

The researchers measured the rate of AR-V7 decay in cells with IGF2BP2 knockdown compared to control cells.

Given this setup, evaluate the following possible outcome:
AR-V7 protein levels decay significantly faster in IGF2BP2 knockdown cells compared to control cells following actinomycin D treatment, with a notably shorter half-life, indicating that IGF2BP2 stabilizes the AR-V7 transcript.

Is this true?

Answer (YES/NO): YES